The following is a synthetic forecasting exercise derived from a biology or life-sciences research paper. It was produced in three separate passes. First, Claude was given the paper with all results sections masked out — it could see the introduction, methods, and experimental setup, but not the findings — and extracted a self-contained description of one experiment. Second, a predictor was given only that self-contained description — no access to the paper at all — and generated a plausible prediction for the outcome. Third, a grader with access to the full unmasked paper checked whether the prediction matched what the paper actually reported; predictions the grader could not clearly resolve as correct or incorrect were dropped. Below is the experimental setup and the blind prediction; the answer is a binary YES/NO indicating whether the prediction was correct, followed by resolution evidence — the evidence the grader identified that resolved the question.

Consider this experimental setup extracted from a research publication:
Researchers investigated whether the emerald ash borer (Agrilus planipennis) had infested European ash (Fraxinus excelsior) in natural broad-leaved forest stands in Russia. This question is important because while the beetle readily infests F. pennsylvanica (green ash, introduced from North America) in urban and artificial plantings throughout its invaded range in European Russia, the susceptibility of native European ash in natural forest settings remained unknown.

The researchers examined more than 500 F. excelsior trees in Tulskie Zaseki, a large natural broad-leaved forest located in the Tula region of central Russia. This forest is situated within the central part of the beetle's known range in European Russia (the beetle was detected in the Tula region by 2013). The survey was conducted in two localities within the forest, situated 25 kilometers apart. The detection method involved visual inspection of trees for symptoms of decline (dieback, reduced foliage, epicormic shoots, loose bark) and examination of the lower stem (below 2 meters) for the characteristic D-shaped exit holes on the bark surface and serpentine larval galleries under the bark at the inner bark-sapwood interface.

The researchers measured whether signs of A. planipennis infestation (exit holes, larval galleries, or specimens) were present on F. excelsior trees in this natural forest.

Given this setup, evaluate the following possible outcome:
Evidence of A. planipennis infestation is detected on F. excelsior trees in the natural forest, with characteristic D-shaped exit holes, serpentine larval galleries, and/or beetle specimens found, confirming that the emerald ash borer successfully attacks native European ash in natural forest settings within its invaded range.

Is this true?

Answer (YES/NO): NO